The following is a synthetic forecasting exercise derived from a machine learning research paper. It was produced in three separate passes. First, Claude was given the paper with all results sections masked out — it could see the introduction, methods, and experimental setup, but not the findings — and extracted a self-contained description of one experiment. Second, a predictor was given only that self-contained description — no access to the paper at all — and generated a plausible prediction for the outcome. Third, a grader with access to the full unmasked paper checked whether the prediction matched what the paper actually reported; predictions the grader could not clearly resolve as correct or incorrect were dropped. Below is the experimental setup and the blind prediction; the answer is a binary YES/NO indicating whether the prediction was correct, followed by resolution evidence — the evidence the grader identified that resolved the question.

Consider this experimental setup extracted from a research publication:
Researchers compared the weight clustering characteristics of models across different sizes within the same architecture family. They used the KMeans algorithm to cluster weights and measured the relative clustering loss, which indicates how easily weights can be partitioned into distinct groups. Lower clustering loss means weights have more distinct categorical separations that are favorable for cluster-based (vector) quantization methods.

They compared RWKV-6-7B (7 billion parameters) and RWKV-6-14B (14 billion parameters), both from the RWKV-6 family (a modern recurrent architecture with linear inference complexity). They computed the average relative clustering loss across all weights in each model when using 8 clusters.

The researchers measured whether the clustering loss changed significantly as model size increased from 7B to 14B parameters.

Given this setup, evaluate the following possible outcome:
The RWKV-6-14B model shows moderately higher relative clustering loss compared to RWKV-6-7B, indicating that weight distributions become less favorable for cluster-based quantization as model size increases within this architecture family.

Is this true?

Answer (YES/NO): NO